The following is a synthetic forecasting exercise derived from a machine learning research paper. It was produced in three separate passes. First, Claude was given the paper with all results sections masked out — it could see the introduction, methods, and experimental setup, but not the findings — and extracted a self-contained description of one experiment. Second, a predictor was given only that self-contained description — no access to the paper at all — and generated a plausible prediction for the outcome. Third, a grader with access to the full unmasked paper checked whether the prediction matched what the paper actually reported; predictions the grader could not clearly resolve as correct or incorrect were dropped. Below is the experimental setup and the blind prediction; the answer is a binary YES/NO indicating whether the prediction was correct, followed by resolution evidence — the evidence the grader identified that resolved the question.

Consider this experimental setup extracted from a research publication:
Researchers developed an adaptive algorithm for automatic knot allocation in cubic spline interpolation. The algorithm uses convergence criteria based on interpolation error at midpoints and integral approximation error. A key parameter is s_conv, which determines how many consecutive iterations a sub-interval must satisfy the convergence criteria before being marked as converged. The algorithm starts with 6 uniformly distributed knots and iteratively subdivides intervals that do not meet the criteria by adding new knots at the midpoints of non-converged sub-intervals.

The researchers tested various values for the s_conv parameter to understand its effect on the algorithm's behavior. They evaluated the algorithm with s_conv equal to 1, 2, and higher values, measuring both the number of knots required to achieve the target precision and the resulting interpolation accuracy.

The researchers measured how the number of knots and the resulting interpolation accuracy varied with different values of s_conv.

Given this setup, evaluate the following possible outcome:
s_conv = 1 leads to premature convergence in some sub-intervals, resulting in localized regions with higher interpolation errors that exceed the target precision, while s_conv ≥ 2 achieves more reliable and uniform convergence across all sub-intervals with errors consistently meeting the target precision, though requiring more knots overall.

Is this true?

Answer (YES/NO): NO